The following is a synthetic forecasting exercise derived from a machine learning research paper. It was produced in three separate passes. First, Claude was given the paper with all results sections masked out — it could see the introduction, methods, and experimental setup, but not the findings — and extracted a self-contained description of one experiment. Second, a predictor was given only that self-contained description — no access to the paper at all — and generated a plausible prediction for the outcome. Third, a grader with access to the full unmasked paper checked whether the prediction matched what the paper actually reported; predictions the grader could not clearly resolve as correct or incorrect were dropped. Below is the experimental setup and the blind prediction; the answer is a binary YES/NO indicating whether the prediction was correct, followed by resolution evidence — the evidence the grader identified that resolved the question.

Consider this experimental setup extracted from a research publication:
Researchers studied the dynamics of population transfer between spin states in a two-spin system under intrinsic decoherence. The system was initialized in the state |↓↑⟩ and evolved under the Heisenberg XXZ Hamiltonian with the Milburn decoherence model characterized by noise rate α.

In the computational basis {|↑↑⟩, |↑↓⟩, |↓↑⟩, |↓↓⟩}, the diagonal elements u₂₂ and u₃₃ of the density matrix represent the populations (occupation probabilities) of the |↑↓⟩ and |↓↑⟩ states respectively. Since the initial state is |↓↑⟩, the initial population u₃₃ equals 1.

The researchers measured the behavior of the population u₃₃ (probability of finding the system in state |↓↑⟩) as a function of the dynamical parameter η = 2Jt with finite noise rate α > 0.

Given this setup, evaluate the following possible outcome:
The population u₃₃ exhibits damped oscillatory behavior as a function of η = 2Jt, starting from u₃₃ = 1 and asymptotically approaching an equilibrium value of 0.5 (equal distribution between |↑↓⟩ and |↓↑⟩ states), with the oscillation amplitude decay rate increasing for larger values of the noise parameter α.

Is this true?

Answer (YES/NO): YES